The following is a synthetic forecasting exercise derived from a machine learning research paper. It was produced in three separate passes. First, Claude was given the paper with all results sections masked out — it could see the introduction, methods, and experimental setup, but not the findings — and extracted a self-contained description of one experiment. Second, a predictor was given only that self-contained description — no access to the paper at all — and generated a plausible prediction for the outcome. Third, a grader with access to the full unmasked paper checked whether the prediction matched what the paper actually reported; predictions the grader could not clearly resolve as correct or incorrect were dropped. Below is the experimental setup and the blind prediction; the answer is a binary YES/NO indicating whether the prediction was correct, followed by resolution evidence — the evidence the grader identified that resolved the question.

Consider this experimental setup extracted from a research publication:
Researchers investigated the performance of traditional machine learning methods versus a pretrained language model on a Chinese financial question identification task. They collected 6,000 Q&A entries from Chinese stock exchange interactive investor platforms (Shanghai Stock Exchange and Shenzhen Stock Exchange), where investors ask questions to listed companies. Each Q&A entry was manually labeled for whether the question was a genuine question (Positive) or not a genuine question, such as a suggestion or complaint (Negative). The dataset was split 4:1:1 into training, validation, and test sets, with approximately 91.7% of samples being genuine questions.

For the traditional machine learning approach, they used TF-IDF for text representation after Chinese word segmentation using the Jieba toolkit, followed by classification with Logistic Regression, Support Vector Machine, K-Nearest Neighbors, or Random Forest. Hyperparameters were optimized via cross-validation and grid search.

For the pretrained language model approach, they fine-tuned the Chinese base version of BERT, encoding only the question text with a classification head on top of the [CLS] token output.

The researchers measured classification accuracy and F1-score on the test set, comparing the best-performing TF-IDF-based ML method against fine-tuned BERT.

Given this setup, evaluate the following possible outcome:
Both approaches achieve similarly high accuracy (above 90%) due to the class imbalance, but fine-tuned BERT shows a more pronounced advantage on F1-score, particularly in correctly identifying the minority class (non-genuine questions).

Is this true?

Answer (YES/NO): NO